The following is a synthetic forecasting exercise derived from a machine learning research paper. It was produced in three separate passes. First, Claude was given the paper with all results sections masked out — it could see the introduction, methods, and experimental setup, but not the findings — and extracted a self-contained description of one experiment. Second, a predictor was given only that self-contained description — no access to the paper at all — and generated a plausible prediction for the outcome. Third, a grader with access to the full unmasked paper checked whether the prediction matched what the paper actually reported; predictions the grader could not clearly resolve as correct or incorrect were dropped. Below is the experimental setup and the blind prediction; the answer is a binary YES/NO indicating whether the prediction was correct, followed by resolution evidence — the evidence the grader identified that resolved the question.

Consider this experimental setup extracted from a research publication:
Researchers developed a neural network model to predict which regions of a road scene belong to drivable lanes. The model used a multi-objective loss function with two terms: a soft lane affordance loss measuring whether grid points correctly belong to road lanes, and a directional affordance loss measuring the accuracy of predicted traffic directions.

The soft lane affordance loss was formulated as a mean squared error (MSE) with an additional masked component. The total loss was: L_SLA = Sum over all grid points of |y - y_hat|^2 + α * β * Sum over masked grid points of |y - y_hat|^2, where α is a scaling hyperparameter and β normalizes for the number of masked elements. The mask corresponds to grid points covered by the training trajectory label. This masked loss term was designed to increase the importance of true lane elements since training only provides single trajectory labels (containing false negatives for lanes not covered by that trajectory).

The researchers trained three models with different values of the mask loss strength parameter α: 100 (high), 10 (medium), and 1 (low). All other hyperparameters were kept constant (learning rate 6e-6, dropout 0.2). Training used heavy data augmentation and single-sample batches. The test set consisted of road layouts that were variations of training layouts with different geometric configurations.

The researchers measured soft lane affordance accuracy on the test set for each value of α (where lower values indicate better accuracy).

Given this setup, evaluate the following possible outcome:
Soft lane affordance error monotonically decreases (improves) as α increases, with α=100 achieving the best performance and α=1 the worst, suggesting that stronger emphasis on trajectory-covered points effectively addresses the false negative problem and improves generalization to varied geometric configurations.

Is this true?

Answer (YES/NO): YES